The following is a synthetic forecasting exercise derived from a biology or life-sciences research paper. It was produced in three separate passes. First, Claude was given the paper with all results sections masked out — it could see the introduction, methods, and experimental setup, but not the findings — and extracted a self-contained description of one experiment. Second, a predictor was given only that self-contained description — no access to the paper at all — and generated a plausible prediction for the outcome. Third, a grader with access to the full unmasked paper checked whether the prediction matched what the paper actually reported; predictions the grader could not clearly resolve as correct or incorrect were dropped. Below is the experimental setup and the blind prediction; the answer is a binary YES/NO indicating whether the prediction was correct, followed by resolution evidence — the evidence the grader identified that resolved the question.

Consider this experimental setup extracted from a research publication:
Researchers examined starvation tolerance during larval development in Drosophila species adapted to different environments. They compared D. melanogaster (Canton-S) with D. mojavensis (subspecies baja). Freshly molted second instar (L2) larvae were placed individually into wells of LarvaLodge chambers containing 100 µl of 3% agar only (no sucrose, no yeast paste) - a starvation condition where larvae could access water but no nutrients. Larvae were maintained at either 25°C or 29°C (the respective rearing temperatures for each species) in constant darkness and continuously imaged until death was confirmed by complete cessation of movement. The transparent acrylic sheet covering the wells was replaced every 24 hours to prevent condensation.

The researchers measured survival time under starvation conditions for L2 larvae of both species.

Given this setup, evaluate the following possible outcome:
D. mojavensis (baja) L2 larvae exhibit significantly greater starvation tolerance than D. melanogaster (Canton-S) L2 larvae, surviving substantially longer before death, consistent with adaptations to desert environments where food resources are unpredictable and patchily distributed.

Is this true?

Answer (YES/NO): YES